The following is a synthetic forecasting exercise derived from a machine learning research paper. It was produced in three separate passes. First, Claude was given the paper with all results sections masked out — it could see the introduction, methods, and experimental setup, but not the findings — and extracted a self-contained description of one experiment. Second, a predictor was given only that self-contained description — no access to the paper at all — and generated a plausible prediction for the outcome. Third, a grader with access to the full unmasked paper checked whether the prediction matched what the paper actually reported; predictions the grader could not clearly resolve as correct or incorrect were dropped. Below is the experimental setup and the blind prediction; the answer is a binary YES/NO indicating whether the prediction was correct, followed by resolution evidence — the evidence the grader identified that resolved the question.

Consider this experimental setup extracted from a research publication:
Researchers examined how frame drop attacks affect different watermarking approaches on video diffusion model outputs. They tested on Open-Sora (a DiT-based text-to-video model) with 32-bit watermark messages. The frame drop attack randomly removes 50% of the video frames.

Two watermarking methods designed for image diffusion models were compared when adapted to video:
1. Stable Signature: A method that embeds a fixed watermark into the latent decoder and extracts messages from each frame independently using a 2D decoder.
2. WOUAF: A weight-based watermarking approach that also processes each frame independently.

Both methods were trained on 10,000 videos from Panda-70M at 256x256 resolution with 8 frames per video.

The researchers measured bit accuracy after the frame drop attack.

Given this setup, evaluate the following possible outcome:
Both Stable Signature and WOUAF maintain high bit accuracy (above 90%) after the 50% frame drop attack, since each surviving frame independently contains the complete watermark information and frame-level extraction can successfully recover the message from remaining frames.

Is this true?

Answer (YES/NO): NO